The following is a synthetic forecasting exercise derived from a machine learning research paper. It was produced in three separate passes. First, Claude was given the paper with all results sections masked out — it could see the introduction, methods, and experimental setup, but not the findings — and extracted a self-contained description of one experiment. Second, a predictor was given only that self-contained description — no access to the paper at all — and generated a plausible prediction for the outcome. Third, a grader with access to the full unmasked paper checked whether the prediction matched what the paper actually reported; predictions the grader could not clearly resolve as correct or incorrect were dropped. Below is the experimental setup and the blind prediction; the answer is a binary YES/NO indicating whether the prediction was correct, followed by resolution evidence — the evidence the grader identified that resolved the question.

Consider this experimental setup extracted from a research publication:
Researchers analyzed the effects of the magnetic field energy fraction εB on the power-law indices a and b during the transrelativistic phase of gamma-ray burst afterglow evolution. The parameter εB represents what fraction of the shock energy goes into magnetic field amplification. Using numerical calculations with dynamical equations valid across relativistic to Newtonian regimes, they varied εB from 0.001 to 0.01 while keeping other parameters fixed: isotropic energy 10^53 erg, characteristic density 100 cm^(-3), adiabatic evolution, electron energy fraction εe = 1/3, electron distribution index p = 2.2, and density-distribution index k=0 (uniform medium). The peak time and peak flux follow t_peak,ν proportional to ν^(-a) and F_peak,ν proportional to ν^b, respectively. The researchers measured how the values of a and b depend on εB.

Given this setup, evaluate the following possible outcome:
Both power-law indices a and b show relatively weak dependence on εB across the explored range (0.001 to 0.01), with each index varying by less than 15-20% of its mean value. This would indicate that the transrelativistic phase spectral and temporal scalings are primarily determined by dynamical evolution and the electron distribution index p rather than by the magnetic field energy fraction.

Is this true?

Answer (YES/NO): YES